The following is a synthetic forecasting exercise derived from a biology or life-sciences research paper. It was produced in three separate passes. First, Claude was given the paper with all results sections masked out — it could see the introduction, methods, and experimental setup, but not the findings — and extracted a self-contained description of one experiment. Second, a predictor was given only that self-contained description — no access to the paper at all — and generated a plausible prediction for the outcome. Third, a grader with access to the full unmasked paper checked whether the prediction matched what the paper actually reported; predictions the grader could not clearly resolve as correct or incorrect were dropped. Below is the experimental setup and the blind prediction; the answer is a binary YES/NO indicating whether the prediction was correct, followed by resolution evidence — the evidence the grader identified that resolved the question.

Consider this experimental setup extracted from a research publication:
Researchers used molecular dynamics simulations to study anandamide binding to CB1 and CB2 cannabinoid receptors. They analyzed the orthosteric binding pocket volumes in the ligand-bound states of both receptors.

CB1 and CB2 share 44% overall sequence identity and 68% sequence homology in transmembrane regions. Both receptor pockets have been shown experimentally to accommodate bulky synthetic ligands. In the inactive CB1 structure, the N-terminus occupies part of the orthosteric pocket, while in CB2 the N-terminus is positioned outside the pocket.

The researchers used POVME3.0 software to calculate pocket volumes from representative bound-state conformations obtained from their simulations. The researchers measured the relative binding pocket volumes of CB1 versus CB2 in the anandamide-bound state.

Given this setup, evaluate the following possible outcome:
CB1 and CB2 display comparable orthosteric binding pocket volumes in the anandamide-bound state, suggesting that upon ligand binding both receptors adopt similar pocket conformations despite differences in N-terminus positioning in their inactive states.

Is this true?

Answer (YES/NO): NO